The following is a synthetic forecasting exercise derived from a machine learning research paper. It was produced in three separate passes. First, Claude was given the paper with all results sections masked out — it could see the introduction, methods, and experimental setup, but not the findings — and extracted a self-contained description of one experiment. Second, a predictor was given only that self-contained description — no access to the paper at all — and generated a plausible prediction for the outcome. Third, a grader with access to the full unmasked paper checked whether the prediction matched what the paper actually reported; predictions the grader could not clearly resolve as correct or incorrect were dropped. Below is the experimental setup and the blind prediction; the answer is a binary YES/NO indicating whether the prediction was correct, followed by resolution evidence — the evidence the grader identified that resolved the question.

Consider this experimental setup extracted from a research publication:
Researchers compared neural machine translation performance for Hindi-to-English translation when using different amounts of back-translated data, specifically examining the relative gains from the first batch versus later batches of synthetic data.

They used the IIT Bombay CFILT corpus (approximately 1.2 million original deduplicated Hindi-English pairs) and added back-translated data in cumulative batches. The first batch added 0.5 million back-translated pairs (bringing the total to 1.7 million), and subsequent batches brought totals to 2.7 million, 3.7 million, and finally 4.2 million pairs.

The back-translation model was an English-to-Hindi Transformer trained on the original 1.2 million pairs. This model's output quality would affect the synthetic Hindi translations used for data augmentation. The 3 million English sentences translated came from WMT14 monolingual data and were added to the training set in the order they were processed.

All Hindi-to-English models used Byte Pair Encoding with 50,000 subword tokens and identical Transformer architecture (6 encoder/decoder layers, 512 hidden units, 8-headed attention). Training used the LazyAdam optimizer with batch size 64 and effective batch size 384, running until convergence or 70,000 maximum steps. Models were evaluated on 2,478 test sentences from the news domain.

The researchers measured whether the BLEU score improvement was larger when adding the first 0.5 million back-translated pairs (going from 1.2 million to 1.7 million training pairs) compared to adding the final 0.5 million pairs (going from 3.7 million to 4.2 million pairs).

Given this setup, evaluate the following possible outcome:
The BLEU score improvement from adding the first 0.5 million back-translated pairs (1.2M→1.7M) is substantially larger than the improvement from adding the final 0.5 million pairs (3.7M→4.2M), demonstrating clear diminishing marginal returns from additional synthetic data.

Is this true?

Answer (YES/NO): YES